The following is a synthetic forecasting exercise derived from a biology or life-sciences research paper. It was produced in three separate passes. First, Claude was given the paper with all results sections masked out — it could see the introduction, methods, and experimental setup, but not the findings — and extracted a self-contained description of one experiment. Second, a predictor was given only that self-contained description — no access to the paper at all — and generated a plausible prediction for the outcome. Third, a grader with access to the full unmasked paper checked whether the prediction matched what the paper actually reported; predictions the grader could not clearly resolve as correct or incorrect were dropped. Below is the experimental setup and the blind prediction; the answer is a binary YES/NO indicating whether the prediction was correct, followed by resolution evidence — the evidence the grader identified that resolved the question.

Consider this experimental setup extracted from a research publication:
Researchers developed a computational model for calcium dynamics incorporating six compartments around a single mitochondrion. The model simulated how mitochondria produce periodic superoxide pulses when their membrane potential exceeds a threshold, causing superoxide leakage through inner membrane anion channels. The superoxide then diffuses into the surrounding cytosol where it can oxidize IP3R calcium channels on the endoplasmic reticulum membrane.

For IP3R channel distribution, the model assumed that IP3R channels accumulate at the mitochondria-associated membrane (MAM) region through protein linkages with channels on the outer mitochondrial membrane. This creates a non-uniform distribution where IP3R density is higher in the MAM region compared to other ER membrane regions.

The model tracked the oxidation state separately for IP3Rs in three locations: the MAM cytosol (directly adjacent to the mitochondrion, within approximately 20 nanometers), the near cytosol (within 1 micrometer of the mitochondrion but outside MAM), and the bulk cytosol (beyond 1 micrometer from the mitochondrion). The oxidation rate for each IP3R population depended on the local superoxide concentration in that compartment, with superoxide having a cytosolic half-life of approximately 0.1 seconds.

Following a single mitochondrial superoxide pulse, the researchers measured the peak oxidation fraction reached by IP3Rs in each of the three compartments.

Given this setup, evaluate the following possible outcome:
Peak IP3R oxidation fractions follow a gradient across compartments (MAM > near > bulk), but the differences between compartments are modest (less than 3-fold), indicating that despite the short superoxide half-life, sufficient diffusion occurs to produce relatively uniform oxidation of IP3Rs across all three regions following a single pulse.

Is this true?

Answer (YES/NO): NO